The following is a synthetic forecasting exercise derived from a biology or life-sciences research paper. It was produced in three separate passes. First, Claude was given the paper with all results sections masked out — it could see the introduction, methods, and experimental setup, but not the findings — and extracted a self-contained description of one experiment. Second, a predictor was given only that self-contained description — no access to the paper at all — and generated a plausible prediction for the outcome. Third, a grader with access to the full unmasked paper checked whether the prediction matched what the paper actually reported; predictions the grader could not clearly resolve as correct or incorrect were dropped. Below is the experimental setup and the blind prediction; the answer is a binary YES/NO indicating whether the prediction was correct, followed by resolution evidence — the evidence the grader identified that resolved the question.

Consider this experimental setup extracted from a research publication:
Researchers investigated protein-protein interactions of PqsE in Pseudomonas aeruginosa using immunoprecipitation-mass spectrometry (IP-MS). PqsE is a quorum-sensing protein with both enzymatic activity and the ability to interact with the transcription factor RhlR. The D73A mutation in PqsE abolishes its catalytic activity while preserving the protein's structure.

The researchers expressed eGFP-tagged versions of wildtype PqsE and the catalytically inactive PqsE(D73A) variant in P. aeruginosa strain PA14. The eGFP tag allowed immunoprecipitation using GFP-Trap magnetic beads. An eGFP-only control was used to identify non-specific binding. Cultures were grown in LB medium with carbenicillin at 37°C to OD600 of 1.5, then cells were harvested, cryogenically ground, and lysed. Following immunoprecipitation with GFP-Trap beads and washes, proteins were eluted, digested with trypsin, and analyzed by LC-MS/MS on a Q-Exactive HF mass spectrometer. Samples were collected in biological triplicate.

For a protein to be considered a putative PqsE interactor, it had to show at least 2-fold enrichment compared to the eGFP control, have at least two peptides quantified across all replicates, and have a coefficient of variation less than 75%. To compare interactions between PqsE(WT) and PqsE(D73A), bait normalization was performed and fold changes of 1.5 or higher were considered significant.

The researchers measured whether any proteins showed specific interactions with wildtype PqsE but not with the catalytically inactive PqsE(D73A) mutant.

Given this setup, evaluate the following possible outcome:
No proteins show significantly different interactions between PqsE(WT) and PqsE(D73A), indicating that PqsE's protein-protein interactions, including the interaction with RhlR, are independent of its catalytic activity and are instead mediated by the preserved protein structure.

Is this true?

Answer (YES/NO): NO